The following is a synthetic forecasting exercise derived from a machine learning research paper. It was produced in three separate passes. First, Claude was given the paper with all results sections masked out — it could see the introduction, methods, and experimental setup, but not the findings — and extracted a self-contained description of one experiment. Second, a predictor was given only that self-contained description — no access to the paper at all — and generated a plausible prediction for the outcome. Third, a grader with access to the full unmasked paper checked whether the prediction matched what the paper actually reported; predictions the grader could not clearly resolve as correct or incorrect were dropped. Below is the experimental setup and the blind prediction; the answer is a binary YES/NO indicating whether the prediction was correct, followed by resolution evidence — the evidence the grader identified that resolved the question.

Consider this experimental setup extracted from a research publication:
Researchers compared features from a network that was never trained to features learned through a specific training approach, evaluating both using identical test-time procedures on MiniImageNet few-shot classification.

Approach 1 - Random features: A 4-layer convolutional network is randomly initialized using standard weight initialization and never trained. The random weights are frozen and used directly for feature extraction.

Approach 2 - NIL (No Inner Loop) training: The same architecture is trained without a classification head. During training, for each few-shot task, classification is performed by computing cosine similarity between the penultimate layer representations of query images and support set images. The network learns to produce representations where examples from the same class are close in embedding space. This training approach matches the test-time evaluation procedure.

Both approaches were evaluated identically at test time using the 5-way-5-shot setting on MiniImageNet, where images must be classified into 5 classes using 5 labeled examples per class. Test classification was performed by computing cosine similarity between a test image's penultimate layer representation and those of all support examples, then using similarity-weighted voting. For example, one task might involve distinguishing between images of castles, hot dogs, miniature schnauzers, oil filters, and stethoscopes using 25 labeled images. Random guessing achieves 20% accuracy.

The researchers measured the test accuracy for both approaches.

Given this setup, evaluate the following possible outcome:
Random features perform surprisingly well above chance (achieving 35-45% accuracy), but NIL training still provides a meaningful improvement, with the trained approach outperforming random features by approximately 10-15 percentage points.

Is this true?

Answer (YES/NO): NO